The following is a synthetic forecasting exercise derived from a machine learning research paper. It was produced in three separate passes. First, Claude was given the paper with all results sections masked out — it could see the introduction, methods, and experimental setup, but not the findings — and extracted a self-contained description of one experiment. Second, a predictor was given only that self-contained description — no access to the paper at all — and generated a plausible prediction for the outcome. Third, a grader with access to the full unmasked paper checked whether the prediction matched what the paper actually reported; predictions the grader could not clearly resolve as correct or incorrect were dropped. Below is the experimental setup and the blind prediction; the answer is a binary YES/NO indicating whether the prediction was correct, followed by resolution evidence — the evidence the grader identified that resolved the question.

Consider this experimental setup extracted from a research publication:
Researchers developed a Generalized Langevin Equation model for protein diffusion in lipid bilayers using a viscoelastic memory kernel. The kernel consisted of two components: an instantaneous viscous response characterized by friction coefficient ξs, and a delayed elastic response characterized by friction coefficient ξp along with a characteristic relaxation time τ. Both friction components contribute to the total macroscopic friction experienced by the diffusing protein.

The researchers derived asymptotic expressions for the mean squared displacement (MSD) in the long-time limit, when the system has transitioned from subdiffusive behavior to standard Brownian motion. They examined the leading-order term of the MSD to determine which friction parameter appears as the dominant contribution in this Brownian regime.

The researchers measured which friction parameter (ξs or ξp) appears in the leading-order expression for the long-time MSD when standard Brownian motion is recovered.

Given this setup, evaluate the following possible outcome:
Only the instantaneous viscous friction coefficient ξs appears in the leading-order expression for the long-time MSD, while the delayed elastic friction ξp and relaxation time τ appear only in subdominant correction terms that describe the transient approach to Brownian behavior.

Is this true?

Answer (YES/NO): NO